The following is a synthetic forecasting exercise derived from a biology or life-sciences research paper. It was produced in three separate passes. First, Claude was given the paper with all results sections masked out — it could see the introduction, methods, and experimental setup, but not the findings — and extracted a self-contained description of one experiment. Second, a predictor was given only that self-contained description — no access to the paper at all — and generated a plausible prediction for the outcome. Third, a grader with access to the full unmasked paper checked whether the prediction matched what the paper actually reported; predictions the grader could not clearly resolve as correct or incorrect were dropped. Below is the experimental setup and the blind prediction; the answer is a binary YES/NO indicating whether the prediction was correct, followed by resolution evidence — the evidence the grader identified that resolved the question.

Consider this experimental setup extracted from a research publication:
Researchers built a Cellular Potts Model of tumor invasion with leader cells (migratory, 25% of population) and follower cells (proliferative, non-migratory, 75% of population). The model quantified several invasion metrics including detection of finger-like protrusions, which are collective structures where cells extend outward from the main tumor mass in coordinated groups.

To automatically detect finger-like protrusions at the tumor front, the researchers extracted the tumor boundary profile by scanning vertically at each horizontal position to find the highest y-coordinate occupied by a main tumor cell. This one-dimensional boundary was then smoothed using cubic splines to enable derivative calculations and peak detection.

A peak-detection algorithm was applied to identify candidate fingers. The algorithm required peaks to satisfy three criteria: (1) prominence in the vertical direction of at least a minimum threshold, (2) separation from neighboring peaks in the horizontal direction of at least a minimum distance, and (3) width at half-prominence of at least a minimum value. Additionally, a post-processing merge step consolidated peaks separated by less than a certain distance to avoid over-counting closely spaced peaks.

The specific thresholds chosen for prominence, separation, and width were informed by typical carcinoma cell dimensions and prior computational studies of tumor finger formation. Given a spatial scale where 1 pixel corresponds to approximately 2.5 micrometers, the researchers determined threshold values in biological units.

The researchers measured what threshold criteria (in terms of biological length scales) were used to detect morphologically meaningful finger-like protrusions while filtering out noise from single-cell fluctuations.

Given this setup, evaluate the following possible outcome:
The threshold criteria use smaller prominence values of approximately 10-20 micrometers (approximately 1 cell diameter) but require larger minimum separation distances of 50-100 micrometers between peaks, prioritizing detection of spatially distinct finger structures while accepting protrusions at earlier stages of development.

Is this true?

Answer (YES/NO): NO